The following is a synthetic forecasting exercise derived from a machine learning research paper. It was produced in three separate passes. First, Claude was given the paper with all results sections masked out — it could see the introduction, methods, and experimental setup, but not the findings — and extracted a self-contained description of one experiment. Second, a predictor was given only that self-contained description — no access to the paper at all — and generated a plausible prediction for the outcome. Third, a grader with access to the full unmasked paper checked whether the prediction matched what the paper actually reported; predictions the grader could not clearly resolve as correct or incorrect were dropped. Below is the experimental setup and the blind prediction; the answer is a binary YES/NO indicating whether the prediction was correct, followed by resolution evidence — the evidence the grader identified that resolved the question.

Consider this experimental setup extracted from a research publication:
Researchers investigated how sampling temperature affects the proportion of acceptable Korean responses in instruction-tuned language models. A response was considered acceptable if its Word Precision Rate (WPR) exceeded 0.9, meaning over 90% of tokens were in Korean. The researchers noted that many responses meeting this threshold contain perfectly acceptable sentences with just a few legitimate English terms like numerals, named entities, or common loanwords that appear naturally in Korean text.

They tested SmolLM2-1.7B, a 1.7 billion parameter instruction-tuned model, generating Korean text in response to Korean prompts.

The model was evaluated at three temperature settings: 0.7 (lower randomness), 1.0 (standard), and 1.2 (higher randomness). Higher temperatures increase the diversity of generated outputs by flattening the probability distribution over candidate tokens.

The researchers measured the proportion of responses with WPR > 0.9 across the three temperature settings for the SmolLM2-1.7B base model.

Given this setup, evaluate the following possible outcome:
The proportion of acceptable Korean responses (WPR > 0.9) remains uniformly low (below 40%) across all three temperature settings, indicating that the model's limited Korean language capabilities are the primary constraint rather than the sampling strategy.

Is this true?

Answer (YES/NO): NO